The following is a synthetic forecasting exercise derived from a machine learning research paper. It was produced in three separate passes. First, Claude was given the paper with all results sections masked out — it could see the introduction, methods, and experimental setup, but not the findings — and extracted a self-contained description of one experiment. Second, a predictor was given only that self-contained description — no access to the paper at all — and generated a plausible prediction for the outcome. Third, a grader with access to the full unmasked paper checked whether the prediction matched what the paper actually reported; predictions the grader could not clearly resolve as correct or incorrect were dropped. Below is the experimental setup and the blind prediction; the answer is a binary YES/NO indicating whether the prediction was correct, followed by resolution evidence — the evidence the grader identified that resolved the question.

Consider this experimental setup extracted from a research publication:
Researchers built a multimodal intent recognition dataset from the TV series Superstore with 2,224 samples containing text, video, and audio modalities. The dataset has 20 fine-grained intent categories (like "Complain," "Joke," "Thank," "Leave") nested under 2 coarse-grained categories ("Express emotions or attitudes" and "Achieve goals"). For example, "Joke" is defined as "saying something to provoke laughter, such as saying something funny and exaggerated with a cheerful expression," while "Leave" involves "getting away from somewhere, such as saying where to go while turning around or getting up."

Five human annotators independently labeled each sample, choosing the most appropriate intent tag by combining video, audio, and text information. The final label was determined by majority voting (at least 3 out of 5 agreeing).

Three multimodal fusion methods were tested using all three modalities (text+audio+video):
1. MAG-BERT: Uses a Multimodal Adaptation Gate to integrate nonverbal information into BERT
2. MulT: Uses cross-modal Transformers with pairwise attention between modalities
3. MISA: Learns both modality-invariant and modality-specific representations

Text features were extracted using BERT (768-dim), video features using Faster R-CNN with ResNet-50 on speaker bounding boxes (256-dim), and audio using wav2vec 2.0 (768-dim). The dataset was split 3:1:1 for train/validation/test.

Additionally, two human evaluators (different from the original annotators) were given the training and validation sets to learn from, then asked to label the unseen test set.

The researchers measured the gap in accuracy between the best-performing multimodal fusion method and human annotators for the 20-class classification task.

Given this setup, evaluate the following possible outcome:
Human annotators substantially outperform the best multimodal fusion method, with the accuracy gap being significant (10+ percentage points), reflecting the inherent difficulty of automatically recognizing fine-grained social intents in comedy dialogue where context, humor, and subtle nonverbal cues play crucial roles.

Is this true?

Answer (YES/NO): YES